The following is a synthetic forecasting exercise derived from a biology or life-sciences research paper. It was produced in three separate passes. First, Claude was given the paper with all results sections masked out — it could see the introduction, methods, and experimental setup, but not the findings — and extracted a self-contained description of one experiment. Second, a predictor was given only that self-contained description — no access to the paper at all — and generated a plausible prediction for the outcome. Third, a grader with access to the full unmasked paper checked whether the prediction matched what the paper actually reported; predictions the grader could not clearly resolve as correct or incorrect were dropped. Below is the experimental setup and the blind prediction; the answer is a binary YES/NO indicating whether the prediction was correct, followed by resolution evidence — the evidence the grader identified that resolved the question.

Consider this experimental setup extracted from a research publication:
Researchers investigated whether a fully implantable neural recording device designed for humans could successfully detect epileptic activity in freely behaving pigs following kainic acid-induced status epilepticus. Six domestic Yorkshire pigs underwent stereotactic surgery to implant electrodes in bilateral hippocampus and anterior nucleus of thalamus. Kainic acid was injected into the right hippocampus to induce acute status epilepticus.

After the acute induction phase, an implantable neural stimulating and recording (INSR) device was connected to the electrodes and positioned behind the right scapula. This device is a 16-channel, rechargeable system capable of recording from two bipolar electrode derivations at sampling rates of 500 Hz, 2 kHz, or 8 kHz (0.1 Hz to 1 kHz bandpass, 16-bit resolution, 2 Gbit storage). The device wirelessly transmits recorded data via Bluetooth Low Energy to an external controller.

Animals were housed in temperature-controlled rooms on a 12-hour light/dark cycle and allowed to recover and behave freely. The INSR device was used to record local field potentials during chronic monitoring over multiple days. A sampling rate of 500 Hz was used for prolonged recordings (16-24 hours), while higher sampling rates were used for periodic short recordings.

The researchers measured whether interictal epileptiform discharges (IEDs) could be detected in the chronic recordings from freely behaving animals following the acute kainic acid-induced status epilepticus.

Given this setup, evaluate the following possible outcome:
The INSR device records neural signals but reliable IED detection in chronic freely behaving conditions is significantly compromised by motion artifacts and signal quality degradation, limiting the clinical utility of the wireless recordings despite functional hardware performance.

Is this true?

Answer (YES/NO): NO